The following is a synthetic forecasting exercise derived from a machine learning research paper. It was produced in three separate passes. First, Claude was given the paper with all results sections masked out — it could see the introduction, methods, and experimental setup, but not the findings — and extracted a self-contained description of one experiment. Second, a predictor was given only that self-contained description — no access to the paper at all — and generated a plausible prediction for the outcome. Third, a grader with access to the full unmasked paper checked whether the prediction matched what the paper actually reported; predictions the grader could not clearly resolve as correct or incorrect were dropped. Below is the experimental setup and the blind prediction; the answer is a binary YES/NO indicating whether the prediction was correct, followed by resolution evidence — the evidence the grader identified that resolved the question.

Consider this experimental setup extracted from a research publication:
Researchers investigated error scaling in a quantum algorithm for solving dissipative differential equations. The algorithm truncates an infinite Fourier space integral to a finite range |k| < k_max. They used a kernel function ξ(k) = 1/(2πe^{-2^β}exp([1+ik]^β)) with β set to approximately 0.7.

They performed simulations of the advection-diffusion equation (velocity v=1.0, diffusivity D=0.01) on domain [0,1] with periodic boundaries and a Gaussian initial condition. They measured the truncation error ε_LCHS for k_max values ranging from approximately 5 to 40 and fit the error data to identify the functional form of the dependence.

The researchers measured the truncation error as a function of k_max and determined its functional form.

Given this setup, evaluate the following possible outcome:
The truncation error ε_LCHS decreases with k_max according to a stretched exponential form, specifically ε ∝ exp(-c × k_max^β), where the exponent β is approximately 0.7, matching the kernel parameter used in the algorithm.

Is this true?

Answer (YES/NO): YES